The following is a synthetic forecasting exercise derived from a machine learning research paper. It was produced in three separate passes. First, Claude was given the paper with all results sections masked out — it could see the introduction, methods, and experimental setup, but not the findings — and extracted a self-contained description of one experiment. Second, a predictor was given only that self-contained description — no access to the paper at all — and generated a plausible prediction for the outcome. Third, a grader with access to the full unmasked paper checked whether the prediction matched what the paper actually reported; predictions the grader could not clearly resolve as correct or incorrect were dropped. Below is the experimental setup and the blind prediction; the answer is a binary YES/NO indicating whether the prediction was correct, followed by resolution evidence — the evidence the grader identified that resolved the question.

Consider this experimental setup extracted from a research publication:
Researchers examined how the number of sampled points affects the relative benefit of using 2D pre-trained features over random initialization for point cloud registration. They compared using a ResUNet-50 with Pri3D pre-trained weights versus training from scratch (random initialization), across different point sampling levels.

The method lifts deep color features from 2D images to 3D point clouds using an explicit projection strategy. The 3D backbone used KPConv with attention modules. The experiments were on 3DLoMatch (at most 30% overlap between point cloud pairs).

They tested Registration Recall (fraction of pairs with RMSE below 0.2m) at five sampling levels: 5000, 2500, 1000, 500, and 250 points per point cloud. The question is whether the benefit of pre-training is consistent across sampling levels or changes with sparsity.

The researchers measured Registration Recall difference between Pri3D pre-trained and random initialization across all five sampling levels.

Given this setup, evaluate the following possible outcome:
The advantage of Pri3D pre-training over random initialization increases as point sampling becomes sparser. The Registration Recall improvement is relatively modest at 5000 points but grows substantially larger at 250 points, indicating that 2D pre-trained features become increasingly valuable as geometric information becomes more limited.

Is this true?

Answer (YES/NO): NO